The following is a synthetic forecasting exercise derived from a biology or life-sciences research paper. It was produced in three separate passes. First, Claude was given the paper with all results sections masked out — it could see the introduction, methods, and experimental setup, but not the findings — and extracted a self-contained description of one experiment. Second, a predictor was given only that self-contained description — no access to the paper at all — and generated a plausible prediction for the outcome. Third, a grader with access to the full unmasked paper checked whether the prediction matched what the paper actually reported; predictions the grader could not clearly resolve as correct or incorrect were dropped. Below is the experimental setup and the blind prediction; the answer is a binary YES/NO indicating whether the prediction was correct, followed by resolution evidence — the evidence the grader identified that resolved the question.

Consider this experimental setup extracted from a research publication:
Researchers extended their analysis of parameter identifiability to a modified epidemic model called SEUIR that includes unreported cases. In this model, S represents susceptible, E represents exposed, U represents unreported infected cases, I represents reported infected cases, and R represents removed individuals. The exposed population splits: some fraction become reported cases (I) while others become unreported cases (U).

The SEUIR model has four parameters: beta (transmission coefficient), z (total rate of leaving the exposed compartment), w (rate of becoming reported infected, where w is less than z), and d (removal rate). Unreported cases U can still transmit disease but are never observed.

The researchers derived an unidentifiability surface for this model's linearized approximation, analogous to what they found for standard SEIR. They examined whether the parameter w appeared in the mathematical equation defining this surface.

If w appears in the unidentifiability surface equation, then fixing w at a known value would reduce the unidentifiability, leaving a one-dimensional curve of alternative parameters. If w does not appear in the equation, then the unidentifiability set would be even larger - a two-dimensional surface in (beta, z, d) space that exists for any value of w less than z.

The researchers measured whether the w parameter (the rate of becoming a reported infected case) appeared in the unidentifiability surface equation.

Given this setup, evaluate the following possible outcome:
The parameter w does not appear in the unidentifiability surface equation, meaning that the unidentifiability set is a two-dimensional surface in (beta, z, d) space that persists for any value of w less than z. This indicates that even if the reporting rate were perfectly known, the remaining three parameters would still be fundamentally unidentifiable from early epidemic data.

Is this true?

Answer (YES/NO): YES